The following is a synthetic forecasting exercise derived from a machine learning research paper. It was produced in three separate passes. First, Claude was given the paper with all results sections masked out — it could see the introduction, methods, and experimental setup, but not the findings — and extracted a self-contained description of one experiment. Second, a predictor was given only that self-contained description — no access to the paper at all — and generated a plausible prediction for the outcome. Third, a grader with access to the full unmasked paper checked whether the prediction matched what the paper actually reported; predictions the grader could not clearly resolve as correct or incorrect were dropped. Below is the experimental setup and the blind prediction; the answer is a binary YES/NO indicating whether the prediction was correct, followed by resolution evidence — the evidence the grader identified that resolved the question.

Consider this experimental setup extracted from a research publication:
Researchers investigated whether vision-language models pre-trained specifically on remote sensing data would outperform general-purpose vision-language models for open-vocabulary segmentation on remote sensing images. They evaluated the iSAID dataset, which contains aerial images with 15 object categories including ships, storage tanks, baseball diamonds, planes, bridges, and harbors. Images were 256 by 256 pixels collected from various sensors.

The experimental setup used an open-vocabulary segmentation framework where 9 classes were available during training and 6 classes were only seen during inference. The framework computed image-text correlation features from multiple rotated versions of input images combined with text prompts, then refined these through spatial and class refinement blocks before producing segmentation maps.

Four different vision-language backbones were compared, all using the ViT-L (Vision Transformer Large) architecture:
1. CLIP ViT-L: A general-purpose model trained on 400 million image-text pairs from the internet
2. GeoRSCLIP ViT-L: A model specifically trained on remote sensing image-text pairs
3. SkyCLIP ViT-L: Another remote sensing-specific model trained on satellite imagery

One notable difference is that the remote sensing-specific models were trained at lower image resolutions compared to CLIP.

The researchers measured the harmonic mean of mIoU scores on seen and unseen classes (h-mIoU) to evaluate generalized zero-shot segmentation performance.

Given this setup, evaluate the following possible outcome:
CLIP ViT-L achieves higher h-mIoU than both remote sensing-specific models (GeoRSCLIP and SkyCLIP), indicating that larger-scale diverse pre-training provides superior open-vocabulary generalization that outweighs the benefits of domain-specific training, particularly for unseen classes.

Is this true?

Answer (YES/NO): YES